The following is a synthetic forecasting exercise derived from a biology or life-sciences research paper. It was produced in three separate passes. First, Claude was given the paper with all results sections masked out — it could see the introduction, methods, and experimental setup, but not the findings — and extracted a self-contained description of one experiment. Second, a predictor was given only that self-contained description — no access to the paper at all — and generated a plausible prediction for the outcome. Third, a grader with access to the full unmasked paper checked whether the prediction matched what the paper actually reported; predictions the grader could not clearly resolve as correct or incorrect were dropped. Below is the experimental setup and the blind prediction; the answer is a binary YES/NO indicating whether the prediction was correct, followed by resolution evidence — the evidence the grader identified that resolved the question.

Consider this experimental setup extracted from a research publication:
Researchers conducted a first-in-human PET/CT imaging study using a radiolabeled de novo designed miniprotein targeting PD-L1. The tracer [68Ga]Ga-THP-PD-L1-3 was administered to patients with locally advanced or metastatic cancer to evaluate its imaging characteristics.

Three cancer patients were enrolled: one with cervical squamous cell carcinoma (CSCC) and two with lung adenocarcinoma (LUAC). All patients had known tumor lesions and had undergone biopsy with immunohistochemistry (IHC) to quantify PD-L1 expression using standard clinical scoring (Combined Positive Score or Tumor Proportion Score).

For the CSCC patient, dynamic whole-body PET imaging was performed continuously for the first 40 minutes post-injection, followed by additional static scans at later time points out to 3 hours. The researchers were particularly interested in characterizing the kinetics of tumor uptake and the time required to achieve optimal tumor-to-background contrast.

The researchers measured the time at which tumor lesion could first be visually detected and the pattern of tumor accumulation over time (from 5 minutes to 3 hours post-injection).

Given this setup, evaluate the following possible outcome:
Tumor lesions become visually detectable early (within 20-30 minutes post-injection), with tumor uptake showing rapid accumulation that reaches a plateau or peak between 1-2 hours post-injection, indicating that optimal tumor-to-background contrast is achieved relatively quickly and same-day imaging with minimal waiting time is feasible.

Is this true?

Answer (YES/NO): NO